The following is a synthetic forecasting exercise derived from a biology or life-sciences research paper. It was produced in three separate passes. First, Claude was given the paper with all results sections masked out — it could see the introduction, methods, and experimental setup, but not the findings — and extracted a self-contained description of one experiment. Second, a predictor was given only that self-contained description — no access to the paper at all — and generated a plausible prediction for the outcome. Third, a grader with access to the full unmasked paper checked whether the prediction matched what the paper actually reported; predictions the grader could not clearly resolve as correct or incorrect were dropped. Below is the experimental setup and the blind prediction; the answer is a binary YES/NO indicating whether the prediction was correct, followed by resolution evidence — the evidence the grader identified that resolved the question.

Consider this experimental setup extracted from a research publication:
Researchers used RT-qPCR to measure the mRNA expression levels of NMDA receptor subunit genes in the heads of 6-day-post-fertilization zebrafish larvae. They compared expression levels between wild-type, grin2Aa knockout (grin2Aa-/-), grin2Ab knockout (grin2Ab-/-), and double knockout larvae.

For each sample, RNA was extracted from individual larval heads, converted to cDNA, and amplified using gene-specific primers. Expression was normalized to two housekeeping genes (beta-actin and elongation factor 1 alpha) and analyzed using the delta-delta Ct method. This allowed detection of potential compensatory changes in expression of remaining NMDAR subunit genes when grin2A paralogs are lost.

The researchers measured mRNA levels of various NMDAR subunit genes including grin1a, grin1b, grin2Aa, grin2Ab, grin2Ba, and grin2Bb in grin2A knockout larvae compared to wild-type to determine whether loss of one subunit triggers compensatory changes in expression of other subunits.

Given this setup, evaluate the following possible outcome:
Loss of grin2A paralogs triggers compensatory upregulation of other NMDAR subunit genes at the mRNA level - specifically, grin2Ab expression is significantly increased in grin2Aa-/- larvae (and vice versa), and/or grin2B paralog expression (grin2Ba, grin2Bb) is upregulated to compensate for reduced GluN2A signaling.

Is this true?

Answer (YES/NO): NO